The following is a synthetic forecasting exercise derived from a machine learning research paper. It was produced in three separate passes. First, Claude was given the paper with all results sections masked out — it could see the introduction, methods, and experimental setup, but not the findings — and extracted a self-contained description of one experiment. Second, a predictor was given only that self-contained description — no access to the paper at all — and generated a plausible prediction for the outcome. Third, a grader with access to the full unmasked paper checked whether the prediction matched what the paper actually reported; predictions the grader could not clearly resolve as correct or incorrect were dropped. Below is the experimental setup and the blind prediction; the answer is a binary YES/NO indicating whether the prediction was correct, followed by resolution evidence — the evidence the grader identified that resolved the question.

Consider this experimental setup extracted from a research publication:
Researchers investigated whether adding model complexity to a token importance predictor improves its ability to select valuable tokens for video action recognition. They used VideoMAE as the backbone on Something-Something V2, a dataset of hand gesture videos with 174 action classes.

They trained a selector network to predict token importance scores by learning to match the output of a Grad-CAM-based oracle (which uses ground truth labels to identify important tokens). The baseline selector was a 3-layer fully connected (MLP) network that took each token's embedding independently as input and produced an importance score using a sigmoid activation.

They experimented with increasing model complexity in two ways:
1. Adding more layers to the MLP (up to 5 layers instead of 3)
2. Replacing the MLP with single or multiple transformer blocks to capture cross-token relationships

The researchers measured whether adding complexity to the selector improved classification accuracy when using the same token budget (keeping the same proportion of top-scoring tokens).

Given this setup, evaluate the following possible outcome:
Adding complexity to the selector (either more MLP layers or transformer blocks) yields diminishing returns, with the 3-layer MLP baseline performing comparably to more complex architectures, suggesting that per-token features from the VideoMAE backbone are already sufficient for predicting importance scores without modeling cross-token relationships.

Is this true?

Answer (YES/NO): YES